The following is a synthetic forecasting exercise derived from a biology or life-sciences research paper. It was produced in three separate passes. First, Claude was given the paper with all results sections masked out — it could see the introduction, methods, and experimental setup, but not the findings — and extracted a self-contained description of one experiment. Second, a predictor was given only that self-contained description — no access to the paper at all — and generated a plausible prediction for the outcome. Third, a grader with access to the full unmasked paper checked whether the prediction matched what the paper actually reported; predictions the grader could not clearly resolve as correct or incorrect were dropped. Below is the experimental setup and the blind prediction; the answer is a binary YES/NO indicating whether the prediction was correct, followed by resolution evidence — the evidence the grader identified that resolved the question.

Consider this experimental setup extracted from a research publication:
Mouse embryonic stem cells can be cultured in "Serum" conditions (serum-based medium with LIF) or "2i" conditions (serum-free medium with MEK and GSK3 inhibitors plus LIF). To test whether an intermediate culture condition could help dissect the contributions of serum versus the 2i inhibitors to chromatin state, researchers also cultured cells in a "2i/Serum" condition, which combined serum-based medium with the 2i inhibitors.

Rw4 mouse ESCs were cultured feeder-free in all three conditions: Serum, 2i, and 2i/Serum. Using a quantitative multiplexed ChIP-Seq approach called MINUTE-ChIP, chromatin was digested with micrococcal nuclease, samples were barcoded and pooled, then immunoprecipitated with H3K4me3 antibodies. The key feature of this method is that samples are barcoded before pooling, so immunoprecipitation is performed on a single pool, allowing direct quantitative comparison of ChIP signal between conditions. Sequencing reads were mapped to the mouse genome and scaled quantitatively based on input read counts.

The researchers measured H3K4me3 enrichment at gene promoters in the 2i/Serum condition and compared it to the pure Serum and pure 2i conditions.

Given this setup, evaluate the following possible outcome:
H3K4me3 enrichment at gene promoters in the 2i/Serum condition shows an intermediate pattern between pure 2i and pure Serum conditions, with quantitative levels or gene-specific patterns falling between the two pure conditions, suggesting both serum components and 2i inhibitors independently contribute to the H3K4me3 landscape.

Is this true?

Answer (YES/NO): NO